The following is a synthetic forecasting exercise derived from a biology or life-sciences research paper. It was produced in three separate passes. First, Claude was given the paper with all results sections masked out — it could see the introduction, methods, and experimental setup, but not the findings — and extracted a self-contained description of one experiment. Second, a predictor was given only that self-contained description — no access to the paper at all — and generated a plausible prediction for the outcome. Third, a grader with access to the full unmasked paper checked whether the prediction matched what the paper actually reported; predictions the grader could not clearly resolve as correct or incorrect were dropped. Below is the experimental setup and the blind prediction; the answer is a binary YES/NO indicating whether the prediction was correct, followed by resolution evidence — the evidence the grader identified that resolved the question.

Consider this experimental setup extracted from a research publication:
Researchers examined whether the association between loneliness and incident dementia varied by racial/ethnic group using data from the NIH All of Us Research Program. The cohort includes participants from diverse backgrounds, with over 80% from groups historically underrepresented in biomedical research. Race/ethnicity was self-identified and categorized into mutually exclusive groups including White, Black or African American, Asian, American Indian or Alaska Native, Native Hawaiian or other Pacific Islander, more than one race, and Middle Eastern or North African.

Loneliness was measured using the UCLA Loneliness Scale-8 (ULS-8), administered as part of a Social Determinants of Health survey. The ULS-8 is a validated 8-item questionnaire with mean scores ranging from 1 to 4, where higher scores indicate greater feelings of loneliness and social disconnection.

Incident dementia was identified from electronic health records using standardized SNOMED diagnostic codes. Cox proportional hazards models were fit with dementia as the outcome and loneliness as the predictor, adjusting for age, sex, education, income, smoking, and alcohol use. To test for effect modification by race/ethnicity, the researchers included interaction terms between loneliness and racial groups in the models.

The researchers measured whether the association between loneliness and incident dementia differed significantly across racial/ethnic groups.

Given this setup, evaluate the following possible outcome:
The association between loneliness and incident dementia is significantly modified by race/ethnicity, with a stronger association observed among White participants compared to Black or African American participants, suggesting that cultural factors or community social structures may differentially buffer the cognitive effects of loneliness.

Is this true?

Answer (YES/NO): NO